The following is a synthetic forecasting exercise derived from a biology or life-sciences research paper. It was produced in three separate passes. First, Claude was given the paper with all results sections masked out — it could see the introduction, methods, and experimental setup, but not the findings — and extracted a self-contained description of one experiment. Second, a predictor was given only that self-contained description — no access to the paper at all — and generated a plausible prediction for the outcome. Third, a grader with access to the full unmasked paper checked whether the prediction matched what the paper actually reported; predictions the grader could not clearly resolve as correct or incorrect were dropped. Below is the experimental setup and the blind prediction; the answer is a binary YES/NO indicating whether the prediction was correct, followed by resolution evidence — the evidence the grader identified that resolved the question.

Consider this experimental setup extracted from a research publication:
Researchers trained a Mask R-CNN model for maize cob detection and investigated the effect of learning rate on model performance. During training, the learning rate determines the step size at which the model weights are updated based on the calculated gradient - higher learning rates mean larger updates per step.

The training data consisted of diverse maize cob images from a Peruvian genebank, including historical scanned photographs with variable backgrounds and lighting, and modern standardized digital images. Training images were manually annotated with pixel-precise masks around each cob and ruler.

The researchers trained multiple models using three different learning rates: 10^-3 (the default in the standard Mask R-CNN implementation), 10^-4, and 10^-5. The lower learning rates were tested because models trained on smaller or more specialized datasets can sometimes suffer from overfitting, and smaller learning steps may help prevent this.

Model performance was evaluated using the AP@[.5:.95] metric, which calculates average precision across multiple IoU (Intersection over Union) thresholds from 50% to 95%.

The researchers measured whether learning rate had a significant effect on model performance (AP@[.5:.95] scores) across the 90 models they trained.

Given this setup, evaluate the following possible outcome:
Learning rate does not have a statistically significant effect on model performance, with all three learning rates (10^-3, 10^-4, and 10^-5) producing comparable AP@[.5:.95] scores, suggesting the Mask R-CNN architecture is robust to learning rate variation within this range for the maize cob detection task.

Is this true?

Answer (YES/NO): YES